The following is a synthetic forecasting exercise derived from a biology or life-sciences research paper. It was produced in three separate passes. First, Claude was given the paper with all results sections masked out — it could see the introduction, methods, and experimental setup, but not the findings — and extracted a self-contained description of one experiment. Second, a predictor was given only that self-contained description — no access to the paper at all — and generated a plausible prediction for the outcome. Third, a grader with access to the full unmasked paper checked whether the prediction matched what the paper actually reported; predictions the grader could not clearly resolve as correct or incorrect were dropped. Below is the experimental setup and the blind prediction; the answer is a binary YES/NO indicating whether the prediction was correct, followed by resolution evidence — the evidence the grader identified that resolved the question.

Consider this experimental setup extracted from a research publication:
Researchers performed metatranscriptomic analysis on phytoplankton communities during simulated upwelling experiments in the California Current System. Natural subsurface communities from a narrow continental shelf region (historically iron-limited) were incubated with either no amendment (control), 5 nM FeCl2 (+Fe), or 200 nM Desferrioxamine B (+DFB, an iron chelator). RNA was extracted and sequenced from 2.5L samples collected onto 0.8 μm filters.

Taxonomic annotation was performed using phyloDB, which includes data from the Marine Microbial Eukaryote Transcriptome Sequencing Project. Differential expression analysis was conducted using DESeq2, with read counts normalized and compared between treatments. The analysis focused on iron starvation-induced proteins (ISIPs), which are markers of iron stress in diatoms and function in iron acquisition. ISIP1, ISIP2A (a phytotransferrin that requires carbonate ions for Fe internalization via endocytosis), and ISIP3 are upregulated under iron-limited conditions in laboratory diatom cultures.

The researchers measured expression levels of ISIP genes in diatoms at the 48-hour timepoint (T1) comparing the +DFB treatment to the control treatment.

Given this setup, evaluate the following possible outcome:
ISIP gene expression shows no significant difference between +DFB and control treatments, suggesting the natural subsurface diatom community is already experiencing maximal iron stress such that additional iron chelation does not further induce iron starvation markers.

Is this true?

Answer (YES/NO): NO